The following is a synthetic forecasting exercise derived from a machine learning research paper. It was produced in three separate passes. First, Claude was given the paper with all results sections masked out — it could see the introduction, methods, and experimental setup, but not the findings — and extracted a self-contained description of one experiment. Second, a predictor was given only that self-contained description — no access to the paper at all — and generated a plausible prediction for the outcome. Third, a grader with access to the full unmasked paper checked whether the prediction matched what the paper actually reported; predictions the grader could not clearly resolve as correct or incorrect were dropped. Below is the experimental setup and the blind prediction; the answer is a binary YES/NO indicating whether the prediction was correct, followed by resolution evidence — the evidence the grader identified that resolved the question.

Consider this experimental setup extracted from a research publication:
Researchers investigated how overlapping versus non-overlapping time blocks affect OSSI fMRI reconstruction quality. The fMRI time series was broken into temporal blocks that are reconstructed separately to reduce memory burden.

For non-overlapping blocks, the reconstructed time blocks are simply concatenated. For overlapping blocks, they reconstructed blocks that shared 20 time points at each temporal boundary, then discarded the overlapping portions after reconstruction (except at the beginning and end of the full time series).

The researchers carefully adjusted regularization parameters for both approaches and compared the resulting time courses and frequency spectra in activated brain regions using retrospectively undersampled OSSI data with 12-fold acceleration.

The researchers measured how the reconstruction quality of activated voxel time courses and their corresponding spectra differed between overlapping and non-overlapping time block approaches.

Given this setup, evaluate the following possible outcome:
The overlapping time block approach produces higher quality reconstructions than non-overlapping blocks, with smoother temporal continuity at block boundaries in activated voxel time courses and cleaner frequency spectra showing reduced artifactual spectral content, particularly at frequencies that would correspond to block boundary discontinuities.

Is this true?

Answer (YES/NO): NO